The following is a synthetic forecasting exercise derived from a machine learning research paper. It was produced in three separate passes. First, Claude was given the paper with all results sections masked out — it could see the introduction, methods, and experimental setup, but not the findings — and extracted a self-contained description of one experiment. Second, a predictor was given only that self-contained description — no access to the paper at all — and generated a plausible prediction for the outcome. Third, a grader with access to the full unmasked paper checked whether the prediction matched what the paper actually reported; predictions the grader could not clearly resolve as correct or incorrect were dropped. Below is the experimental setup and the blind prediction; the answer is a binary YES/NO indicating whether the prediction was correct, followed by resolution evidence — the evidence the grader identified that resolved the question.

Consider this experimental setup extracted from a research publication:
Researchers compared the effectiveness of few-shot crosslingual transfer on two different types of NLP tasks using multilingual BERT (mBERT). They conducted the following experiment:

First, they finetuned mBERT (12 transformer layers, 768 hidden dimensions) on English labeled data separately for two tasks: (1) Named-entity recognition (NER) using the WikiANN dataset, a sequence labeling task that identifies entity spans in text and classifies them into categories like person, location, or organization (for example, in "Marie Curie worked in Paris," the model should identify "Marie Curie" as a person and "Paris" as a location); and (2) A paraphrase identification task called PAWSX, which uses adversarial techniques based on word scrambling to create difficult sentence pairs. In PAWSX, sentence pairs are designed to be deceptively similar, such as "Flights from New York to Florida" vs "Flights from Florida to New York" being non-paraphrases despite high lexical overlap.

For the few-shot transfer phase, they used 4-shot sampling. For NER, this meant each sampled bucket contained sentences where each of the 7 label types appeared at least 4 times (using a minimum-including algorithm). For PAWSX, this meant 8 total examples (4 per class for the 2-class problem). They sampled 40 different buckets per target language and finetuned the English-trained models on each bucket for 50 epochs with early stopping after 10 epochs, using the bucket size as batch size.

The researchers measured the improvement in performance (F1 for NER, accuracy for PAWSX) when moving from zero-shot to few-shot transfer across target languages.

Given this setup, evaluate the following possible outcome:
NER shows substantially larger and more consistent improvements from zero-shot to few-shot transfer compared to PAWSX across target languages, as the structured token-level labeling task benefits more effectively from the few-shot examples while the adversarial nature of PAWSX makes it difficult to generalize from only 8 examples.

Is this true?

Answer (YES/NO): YES